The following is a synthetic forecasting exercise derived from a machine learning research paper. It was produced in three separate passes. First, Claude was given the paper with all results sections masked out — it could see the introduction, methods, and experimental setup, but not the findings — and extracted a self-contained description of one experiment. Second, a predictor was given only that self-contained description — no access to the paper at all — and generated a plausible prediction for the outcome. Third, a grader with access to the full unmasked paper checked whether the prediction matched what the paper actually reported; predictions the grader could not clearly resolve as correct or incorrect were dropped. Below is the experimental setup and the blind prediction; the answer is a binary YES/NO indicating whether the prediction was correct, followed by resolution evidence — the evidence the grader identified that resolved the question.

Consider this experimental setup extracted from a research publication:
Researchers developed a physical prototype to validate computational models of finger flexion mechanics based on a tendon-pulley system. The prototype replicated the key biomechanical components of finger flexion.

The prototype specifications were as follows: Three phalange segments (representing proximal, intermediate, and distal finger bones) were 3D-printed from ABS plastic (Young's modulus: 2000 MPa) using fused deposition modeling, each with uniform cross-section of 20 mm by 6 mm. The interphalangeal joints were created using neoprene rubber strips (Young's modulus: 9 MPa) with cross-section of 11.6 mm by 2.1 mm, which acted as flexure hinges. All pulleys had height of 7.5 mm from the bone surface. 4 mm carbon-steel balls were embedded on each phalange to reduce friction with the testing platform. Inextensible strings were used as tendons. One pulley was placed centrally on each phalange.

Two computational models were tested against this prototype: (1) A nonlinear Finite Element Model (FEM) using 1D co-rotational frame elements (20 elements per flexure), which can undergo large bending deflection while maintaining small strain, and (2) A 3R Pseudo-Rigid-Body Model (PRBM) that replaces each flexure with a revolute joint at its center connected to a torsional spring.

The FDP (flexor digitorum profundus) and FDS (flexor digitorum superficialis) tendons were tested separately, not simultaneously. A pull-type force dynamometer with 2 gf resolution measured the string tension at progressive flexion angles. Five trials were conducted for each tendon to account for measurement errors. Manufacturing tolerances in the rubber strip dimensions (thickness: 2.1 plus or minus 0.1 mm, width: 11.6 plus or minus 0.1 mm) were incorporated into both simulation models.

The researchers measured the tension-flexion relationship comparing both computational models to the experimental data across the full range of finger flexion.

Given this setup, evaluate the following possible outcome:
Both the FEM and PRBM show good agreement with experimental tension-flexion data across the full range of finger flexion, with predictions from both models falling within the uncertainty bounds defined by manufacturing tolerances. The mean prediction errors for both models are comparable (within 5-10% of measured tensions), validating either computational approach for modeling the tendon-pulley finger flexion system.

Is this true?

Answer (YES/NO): NO